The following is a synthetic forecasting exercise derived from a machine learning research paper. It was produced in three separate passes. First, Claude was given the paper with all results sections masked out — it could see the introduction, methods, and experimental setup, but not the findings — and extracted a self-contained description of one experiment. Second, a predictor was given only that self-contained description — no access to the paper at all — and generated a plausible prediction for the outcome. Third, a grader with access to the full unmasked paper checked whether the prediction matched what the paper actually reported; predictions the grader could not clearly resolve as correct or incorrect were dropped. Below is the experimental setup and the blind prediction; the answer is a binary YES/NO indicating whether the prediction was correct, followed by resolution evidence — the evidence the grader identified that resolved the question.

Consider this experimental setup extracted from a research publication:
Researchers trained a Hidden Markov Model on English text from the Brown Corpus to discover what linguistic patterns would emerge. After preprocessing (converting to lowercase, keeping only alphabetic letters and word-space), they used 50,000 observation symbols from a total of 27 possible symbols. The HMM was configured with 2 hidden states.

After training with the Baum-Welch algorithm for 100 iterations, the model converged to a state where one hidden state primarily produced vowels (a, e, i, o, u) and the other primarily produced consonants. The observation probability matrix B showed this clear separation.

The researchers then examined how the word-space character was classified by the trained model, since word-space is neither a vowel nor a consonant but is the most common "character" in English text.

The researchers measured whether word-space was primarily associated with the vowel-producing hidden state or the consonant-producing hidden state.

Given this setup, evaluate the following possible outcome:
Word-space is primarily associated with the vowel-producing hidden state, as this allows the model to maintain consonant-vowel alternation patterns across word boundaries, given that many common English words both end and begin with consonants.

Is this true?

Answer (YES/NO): YES